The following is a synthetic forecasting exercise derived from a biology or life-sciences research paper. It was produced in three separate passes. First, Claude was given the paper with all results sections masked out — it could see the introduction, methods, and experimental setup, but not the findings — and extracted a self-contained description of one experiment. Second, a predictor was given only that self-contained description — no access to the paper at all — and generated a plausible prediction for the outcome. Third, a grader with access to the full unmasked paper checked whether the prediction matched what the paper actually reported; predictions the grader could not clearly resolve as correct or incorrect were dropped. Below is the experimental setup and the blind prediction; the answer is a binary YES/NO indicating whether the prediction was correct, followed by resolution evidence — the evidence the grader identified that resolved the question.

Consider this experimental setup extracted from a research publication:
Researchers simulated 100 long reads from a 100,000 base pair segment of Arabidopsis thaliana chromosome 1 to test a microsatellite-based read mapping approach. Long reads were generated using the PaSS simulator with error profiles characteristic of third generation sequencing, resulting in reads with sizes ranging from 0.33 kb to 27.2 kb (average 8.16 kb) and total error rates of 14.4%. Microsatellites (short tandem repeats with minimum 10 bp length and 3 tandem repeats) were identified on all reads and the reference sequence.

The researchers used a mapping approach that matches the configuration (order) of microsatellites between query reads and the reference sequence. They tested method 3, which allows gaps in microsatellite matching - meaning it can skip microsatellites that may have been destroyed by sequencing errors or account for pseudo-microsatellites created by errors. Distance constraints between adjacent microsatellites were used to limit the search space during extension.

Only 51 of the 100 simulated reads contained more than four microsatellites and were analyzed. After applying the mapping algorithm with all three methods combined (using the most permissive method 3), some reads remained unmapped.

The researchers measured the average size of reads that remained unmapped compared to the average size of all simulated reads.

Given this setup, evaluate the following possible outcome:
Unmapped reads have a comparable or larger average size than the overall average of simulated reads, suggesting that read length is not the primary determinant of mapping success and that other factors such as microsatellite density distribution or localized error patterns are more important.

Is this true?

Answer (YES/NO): NO